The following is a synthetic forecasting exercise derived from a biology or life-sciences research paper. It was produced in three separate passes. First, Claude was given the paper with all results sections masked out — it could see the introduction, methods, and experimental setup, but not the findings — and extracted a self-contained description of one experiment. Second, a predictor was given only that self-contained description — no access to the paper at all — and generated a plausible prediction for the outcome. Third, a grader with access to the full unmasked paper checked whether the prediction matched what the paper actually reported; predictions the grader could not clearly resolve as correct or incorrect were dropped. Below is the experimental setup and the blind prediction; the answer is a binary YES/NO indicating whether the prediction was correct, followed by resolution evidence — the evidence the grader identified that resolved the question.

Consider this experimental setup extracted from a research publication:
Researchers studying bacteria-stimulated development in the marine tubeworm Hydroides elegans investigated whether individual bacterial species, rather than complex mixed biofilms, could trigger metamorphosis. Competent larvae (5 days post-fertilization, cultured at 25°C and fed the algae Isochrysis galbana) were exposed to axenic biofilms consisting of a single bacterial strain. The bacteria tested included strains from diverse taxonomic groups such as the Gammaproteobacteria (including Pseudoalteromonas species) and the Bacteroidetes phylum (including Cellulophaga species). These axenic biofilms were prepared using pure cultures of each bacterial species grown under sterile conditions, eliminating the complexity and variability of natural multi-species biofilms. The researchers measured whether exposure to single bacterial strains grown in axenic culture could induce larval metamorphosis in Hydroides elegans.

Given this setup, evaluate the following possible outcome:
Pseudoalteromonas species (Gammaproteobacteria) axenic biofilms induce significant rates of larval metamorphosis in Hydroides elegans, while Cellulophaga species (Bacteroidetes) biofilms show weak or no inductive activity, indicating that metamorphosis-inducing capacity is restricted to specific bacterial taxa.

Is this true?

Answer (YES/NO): NO